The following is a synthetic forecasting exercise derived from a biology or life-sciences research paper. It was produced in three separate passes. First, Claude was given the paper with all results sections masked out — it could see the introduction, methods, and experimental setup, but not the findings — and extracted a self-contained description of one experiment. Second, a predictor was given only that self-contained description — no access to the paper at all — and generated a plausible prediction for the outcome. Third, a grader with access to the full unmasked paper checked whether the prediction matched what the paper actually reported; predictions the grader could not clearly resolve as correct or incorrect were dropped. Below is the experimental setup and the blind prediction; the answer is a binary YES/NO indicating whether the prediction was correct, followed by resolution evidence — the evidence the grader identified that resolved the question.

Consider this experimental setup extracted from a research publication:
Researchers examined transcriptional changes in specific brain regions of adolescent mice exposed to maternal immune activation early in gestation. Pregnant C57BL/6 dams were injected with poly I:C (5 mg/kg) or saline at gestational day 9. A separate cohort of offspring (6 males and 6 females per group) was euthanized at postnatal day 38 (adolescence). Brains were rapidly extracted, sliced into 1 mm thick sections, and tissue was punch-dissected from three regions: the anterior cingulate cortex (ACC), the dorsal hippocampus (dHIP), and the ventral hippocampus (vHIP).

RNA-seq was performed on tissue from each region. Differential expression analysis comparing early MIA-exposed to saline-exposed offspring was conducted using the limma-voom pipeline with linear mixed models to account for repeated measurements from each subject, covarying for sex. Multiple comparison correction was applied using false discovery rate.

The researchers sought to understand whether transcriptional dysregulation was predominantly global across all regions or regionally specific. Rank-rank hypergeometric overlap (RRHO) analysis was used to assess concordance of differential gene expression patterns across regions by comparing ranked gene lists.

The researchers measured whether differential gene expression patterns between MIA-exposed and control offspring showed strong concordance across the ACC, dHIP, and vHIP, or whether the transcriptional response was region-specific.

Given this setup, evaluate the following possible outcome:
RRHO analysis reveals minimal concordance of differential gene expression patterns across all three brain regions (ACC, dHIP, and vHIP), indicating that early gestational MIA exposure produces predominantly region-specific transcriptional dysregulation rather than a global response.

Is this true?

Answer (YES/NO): NO